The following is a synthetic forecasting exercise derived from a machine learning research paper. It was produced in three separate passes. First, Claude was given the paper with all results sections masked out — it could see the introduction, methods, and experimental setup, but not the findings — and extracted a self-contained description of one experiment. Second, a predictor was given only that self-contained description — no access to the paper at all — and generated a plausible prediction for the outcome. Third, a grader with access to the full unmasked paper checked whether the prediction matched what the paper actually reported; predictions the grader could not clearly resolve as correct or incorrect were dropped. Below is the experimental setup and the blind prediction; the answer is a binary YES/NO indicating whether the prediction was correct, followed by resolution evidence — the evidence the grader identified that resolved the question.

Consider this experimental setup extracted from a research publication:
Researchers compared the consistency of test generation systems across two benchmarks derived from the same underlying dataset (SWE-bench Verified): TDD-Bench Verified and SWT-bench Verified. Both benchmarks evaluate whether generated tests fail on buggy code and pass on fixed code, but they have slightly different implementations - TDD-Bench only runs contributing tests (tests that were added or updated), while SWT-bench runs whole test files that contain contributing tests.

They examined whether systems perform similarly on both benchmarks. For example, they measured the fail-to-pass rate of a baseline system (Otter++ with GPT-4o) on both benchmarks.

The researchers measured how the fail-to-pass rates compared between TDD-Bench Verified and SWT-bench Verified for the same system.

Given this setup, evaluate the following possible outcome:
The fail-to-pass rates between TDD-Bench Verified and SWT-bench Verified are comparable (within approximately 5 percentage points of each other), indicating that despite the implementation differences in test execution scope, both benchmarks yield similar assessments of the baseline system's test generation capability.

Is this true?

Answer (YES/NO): YES